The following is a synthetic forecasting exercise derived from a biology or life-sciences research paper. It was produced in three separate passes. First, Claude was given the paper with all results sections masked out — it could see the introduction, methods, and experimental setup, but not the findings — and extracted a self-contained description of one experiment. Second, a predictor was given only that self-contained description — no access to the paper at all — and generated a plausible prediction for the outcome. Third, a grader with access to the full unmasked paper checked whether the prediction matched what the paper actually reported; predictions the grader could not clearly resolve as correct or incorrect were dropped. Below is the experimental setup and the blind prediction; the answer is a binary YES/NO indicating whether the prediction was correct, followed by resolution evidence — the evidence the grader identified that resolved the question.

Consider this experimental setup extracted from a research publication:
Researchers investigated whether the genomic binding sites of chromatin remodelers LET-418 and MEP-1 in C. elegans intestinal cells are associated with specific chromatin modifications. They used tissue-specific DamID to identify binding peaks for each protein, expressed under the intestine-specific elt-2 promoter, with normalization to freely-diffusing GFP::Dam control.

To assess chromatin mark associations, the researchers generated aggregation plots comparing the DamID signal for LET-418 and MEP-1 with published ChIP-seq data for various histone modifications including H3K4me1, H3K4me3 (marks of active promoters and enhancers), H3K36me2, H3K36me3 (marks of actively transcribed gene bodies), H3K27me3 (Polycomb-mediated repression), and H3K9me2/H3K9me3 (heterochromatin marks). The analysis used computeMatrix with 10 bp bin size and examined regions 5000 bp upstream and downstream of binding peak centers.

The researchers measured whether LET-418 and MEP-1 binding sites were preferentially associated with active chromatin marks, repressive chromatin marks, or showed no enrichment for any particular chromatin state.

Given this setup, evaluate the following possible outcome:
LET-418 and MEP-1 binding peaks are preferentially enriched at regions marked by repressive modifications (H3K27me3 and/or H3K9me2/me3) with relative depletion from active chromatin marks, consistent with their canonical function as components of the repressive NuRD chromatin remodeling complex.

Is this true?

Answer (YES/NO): NO